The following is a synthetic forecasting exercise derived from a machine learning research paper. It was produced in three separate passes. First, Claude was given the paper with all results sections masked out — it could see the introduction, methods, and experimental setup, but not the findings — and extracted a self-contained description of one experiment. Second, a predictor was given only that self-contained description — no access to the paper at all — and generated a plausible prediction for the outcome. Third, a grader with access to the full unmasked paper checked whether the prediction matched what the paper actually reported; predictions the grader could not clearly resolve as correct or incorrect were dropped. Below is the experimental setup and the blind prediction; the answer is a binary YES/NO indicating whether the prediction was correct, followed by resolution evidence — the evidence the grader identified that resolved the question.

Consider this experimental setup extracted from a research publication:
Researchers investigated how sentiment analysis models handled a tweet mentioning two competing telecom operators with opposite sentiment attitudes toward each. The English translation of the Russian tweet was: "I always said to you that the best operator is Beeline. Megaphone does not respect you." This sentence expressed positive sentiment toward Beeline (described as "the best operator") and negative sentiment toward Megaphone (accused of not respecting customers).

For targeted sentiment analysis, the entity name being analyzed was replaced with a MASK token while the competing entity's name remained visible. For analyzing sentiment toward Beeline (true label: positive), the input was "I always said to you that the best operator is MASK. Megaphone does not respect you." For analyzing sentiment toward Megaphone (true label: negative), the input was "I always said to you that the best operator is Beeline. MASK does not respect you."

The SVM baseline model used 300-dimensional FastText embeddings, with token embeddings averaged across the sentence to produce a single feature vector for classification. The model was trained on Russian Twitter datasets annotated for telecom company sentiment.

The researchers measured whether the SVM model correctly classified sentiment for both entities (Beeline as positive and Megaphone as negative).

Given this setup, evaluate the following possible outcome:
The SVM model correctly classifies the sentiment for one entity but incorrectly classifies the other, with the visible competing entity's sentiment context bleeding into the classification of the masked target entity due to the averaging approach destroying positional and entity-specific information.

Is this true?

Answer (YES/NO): NO